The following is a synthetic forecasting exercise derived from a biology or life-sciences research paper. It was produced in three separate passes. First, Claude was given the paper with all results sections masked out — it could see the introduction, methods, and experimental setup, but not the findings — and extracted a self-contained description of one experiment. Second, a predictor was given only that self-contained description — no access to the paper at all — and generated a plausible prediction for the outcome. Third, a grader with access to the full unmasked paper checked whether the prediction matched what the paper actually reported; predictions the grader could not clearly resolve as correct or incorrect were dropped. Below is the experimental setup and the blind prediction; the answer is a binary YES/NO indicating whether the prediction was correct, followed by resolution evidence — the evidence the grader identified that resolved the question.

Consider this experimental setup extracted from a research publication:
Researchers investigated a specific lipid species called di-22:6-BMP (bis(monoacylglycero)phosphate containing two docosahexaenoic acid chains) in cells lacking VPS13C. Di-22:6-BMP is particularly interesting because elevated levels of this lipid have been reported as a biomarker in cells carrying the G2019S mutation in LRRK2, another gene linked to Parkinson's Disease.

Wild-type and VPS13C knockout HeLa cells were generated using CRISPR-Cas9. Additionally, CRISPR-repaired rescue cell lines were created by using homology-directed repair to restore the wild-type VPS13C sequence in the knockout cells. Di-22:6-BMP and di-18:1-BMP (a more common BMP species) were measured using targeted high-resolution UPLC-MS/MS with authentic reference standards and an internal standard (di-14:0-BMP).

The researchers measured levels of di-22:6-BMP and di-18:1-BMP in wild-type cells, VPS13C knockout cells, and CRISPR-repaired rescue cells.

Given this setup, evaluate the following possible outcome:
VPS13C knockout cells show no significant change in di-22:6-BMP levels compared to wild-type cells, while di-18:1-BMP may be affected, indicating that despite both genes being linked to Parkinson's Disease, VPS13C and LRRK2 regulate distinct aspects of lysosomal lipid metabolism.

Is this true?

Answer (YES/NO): NO